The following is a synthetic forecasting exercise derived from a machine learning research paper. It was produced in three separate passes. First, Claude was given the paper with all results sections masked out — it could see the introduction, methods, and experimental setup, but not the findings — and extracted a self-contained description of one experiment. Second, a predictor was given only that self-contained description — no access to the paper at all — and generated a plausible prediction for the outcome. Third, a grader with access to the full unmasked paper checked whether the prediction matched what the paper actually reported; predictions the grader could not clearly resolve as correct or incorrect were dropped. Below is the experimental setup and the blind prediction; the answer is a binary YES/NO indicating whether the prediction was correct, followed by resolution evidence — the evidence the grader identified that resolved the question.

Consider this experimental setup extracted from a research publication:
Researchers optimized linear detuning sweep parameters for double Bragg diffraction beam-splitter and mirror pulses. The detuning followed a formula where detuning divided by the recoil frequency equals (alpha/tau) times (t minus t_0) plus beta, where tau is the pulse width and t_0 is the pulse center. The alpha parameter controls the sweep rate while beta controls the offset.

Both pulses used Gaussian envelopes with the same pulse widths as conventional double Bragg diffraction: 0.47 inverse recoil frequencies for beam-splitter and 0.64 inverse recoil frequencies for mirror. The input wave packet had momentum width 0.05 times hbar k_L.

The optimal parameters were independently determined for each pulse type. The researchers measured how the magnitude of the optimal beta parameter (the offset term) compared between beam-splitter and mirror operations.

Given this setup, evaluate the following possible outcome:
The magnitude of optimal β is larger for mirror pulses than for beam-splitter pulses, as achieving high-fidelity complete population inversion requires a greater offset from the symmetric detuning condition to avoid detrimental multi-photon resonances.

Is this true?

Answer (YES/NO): YES